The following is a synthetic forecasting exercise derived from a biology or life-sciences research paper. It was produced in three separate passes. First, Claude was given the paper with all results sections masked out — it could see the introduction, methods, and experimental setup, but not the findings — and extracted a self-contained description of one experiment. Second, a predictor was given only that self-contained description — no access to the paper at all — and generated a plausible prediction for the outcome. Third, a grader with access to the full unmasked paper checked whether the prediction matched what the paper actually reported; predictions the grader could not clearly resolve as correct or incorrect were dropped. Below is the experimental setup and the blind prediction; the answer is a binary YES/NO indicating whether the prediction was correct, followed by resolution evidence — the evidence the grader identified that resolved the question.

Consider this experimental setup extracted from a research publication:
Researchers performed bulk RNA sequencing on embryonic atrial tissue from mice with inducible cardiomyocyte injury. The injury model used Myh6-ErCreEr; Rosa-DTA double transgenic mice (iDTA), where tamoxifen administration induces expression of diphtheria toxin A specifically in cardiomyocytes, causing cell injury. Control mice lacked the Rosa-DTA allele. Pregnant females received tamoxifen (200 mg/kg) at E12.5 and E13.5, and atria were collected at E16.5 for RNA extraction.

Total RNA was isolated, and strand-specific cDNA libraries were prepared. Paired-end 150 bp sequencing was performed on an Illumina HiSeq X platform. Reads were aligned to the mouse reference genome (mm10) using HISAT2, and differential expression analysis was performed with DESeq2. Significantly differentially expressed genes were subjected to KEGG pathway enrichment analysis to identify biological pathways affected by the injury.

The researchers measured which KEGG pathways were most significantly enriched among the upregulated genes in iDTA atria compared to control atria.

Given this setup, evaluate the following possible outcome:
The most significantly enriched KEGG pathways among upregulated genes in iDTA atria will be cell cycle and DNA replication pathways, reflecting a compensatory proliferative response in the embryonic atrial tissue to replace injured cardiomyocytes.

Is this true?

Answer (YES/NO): NO